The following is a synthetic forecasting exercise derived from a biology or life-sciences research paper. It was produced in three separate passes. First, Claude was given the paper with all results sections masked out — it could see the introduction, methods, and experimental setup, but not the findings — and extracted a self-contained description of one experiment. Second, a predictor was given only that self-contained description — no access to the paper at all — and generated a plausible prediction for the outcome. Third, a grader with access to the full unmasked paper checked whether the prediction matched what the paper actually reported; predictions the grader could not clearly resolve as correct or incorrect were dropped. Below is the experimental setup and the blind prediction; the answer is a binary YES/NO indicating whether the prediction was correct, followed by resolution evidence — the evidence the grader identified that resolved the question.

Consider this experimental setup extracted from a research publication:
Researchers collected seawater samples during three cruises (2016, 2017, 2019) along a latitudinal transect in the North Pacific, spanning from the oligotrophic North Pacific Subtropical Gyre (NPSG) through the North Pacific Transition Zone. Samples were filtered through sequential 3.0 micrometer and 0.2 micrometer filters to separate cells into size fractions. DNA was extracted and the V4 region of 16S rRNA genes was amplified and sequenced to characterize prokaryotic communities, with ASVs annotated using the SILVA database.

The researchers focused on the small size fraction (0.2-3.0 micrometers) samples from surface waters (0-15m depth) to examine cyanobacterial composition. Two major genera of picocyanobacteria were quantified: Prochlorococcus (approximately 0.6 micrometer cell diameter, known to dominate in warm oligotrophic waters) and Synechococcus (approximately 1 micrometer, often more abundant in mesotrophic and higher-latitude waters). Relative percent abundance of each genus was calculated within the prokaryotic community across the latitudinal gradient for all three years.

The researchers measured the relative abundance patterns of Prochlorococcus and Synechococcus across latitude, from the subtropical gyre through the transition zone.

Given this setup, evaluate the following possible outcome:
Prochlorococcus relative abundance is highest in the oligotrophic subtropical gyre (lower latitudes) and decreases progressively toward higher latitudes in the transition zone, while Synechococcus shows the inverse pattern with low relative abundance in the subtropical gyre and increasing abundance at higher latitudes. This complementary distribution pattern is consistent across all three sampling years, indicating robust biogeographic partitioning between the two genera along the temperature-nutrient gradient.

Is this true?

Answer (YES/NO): YES